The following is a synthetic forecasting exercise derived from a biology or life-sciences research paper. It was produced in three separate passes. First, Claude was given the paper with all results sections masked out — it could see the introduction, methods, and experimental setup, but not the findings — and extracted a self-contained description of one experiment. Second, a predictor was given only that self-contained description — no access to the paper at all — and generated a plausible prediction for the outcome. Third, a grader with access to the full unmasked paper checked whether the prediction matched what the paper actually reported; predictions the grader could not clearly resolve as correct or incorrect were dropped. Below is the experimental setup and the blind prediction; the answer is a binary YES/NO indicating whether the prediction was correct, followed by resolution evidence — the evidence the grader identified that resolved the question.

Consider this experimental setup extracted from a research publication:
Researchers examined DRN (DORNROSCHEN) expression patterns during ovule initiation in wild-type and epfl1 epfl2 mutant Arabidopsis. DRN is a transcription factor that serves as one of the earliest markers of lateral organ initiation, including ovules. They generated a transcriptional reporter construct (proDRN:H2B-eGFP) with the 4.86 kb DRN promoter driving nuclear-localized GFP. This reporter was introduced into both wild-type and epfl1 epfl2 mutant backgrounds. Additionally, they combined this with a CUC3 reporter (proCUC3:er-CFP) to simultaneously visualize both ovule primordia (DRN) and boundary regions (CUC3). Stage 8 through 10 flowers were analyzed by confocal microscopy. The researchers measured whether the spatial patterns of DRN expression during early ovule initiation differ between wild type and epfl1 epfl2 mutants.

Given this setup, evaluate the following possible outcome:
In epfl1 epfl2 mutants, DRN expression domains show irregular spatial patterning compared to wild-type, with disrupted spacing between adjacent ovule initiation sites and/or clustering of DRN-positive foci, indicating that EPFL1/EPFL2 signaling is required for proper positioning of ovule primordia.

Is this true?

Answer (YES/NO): NO